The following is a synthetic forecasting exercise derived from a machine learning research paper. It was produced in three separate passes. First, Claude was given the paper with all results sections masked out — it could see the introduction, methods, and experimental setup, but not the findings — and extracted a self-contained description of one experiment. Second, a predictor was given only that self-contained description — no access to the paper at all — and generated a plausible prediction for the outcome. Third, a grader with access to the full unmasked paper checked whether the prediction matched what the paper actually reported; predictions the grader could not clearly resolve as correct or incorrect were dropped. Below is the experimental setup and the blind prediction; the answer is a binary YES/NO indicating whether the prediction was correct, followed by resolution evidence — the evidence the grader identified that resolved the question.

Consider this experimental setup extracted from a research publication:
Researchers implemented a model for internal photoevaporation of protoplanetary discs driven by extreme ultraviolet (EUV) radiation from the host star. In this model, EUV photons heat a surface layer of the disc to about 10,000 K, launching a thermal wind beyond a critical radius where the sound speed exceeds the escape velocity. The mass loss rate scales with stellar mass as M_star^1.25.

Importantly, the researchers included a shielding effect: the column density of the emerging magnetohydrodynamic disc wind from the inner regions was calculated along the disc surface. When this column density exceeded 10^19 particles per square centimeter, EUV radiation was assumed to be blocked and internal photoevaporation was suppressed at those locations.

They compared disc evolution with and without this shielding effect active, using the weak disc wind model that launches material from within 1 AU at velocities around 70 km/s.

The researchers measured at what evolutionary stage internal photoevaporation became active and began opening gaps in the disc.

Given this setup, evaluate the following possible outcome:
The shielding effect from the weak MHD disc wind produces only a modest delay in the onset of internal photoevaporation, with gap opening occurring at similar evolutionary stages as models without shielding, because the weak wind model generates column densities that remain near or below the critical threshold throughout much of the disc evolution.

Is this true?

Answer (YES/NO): NO